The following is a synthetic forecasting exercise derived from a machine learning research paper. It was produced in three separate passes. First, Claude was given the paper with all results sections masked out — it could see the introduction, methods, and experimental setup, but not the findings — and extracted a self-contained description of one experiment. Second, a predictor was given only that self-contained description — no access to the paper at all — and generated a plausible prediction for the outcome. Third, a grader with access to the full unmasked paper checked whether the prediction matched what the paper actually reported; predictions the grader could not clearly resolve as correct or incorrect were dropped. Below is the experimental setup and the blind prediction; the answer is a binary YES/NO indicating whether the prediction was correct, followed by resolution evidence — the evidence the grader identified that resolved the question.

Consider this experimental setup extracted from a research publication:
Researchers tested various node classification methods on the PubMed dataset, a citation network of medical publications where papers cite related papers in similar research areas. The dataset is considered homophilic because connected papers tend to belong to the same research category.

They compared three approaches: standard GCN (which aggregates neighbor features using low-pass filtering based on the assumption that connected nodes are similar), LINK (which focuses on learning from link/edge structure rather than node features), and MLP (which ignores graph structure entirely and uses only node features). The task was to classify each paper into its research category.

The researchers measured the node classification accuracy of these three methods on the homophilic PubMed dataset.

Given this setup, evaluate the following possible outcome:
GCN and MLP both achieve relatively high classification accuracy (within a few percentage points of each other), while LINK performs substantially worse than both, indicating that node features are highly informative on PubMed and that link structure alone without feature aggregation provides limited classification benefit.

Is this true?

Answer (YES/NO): YES